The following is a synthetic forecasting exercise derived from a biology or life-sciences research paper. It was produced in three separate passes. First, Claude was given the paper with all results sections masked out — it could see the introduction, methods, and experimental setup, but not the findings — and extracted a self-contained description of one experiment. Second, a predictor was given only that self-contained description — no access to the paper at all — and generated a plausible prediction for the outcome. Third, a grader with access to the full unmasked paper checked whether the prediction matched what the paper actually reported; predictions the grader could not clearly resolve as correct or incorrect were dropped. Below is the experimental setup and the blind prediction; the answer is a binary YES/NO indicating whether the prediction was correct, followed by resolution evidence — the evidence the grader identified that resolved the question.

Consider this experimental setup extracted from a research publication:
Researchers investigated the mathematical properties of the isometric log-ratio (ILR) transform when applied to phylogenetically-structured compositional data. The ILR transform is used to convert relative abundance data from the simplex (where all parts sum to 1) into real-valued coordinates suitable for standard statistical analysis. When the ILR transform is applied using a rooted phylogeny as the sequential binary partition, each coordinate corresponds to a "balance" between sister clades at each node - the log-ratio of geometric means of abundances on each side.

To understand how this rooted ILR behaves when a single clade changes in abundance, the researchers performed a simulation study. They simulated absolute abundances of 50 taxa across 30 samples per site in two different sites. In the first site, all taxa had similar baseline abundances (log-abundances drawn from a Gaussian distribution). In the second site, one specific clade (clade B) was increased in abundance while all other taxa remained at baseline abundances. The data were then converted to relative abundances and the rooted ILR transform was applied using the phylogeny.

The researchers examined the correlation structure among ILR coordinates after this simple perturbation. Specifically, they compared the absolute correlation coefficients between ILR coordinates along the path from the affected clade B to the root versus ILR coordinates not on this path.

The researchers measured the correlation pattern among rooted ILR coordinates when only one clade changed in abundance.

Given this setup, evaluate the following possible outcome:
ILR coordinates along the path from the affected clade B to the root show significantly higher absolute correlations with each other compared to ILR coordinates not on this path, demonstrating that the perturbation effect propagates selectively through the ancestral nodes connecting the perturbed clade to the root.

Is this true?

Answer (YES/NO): YES